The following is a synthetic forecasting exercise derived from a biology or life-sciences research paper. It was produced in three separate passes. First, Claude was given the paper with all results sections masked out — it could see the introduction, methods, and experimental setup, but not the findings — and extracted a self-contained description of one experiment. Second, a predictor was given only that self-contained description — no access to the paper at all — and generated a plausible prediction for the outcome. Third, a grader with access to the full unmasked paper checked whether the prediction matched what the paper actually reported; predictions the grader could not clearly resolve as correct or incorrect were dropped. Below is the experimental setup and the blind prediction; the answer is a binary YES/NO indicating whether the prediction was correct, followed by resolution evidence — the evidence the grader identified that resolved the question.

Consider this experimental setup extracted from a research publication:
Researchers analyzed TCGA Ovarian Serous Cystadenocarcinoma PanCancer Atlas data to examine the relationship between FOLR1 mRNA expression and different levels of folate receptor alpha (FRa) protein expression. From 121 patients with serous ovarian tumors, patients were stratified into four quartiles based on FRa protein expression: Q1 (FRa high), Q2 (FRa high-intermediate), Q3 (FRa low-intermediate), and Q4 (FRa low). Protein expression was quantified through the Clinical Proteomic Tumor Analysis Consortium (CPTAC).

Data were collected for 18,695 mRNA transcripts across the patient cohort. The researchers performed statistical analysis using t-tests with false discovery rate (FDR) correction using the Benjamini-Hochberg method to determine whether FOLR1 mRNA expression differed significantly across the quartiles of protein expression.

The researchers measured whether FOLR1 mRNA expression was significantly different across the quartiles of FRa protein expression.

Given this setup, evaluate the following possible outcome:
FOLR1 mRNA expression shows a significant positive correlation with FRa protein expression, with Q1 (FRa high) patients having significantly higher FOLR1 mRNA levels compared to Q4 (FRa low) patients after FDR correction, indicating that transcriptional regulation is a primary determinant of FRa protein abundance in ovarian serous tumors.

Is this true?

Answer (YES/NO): YES